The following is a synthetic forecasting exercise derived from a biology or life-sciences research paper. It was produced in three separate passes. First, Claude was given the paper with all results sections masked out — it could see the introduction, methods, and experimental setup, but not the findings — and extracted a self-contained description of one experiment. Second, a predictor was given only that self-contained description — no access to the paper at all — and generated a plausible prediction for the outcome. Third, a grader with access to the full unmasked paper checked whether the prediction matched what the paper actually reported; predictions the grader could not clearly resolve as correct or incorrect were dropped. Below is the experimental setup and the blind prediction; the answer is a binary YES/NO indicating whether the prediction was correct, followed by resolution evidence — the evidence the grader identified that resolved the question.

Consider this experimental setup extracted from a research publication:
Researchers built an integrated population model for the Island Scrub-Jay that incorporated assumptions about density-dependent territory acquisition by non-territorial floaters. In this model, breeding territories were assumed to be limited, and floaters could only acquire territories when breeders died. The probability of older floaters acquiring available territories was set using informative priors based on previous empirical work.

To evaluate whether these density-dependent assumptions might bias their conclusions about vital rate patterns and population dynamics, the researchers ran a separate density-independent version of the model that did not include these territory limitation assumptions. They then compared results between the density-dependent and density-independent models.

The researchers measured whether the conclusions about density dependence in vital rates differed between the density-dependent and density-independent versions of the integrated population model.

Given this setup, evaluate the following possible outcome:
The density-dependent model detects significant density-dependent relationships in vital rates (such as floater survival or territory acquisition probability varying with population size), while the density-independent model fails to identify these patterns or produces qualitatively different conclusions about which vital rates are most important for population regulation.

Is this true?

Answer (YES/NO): NO